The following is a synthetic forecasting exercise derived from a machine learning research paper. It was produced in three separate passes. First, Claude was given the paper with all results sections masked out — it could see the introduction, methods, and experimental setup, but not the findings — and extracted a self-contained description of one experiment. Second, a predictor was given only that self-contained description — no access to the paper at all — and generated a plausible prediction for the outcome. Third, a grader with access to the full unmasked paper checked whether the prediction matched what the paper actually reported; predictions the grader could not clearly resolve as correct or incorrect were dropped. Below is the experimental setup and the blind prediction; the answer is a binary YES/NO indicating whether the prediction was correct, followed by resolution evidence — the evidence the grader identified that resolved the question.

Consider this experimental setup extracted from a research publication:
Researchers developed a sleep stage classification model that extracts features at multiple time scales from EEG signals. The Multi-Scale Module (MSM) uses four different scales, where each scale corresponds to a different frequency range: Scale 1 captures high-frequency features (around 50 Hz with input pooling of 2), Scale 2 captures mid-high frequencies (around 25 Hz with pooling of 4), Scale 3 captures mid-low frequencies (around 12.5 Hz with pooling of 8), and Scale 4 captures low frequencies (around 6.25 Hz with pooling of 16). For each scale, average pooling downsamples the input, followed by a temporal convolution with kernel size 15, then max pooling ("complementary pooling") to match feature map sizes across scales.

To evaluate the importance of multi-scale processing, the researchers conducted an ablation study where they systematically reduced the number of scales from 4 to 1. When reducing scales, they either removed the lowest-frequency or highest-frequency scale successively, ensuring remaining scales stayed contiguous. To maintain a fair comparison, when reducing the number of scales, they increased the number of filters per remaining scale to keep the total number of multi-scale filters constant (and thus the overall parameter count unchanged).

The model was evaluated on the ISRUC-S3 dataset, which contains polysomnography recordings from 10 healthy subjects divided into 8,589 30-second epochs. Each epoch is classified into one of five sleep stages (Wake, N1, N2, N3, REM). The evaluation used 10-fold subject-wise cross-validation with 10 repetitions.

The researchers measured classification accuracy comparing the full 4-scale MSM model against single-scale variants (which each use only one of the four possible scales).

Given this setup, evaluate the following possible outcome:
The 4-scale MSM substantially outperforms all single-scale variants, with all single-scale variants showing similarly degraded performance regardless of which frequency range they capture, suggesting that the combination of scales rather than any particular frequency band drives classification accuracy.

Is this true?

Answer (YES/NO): NO